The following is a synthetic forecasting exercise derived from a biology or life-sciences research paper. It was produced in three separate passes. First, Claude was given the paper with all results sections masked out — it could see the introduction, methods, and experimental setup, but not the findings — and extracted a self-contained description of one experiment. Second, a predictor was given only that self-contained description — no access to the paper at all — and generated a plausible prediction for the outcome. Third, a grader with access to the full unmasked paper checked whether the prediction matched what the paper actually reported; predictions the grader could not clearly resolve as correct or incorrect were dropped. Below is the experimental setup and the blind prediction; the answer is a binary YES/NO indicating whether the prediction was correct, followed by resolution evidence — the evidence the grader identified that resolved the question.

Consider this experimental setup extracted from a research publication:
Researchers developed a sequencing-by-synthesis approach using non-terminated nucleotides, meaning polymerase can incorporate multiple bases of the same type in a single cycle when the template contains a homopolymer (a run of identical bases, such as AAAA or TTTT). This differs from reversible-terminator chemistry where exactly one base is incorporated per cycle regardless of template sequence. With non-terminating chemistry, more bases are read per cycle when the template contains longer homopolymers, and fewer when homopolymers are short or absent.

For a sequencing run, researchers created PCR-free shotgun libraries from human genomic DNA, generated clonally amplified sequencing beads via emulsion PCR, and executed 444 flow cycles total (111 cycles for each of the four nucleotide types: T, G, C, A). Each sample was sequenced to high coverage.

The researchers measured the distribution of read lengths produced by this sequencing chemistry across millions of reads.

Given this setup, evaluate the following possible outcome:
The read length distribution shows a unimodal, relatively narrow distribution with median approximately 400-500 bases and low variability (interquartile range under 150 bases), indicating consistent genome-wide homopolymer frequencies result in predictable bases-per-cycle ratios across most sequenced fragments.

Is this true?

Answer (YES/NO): NO